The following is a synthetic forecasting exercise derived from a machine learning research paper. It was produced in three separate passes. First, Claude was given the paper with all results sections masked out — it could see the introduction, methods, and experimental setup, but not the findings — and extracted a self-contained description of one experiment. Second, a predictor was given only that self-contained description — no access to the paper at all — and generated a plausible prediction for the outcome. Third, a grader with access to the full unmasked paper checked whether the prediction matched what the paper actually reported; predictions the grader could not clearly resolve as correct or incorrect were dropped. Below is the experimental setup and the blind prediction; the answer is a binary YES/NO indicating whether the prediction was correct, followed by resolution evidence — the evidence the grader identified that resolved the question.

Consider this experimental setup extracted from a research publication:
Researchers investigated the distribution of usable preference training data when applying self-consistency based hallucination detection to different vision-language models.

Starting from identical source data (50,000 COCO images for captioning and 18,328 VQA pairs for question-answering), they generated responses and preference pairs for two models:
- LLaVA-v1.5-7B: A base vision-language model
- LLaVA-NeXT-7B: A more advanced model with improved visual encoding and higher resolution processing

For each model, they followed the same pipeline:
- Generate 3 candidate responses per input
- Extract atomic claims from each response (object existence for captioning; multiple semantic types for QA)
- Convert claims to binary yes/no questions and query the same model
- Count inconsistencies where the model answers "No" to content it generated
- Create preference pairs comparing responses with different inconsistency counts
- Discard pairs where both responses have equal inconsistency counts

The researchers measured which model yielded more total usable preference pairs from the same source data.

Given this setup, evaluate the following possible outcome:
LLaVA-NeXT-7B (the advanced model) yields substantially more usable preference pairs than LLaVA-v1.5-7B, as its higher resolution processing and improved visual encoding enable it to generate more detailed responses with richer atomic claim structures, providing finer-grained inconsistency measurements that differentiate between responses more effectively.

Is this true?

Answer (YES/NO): YES